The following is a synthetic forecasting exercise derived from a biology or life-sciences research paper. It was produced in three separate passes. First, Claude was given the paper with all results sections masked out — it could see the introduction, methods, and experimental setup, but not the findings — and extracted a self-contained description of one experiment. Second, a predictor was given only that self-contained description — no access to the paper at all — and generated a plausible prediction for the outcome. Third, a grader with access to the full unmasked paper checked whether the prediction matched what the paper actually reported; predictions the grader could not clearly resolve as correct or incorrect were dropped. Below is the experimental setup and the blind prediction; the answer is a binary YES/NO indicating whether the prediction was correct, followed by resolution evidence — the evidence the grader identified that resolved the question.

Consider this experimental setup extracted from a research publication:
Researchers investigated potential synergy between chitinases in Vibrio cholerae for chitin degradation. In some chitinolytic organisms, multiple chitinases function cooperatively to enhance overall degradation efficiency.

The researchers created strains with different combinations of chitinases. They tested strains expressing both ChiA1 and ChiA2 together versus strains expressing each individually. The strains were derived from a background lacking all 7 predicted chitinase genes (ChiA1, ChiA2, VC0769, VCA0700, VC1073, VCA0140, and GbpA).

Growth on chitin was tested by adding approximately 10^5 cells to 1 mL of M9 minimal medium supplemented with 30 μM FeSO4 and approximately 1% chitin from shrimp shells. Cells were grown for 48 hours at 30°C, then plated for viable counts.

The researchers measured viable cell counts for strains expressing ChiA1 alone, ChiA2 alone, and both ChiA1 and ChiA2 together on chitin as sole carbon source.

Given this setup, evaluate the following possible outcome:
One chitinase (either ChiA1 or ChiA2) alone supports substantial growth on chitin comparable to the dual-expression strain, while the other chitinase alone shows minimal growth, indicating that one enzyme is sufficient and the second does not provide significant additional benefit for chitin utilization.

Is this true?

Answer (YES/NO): NO